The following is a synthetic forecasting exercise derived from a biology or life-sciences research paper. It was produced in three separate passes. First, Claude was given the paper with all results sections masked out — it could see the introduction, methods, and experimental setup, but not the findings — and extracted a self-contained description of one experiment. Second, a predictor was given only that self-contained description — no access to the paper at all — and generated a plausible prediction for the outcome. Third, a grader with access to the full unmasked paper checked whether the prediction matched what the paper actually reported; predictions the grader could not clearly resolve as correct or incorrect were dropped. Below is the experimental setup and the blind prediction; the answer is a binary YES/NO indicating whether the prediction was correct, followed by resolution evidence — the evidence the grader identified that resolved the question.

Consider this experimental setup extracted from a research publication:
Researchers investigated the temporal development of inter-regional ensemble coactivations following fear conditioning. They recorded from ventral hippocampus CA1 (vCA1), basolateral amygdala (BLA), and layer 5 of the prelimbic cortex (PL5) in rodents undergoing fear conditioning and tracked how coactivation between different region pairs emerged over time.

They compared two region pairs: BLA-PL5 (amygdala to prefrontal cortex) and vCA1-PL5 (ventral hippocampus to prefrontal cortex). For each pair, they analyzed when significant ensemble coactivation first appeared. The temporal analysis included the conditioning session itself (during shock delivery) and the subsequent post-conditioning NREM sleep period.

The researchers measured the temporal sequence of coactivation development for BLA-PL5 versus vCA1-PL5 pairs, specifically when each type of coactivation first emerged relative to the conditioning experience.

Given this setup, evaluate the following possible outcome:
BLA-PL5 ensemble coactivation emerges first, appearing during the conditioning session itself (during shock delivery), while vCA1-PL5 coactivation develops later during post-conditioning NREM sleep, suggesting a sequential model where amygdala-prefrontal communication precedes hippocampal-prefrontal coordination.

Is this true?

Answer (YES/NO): YES